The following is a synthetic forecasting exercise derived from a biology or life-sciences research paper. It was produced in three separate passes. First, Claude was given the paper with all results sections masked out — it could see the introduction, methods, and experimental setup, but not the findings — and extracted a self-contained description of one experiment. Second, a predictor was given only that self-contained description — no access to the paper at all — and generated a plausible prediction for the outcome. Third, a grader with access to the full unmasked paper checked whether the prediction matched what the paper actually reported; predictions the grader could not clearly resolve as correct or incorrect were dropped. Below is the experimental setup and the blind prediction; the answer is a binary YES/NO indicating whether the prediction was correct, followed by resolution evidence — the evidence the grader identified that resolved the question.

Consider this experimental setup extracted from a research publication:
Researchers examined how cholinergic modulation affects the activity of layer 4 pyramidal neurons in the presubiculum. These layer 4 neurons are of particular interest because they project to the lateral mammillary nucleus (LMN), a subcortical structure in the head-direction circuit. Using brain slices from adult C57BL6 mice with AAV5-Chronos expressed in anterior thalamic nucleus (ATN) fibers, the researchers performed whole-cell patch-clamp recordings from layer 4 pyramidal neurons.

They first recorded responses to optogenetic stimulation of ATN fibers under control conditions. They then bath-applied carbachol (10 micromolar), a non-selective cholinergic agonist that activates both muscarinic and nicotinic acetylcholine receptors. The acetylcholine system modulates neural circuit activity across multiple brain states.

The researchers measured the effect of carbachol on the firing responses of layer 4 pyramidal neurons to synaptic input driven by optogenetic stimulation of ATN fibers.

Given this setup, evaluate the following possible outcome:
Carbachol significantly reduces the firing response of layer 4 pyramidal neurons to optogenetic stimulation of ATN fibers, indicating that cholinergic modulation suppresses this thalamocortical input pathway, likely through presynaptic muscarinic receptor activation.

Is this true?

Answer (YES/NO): NO